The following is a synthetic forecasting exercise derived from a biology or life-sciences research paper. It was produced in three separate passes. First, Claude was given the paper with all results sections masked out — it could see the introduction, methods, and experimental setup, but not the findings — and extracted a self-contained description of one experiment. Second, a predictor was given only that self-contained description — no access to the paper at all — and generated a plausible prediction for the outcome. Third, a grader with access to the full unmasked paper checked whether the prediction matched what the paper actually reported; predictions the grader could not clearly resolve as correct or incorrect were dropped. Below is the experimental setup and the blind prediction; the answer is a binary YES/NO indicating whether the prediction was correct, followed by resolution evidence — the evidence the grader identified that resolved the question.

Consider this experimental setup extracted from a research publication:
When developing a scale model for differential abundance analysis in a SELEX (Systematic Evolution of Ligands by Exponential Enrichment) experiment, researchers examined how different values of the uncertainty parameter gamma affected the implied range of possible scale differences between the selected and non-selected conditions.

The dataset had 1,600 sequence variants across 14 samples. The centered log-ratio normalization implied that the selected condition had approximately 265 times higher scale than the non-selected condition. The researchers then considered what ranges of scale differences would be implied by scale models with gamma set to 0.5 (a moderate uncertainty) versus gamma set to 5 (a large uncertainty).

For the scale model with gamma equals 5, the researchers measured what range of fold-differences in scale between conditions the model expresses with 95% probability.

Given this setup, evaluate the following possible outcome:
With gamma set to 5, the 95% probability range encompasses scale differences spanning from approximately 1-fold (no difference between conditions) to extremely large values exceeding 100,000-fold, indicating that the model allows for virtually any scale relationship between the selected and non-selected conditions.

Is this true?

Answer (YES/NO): NO